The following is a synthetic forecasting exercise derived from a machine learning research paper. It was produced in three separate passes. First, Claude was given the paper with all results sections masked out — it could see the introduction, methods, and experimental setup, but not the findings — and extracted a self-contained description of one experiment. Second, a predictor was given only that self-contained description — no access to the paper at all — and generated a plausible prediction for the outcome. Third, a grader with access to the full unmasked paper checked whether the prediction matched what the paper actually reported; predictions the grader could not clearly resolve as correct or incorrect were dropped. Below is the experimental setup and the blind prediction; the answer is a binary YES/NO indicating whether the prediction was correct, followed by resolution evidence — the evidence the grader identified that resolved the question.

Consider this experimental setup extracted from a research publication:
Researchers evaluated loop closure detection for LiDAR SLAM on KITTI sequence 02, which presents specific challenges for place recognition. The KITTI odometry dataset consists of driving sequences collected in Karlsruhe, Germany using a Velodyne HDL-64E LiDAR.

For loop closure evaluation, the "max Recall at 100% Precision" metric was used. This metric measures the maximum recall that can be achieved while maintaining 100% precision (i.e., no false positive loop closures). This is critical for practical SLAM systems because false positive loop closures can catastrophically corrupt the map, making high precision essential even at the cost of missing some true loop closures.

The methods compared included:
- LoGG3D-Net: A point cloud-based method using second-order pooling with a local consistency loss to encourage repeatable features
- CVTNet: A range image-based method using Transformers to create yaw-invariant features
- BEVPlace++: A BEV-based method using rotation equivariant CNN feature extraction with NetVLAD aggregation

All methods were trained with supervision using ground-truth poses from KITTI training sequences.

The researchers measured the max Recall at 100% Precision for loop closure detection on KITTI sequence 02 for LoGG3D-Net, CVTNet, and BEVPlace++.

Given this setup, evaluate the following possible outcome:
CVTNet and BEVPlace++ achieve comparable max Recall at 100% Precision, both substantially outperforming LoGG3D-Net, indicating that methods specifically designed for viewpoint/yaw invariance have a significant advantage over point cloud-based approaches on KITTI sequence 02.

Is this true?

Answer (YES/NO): NO